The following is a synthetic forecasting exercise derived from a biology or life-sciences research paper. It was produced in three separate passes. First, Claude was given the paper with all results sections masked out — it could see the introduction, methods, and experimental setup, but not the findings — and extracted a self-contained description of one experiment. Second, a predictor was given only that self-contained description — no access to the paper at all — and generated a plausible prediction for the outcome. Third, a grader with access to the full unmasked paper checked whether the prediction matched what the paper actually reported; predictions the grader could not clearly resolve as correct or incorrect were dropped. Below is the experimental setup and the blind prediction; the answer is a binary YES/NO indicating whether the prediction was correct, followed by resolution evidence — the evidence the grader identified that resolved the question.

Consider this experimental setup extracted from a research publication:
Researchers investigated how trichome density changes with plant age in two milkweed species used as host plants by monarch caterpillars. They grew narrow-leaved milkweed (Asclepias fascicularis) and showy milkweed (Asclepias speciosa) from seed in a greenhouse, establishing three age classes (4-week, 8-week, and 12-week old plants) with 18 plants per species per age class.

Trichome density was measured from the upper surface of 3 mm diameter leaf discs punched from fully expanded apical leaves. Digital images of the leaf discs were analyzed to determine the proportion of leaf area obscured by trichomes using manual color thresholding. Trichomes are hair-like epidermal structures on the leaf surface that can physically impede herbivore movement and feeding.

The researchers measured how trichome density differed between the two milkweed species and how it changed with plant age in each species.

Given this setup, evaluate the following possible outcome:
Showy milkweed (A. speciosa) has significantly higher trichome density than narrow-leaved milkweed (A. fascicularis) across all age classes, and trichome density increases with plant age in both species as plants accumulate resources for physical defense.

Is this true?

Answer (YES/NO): YES